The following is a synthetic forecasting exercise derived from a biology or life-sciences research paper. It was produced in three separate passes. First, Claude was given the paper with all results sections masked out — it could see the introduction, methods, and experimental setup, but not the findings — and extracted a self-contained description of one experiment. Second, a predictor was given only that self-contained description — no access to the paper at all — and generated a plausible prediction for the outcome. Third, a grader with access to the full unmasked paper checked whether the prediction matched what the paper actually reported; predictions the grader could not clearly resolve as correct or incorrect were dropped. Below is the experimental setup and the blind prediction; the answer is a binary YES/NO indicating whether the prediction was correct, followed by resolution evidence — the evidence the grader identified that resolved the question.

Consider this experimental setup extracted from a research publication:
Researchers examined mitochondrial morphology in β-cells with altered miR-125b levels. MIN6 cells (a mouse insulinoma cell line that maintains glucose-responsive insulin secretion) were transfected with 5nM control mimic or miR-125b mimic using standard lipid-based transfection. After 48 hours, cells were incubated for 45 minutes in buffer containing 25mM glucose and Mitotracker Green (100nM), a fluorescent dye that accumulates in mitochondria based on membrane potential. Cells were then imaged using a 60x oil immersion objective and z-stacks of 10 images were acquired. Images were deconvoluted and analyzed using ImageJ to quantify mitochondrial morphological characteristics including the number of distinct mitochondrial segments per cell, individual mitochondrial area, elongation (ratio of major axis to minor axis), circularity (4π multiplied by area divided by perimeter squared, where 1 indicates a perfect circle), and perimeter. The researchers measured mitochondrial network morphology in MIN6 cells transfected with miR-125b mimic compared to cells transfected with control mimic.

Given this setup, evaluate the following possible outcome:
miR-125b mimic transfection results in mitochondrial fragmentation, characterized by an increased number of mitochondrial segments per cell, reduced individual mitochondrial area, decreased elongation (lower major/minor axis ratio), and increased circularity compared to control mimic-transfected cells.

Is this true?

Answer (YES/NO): NO